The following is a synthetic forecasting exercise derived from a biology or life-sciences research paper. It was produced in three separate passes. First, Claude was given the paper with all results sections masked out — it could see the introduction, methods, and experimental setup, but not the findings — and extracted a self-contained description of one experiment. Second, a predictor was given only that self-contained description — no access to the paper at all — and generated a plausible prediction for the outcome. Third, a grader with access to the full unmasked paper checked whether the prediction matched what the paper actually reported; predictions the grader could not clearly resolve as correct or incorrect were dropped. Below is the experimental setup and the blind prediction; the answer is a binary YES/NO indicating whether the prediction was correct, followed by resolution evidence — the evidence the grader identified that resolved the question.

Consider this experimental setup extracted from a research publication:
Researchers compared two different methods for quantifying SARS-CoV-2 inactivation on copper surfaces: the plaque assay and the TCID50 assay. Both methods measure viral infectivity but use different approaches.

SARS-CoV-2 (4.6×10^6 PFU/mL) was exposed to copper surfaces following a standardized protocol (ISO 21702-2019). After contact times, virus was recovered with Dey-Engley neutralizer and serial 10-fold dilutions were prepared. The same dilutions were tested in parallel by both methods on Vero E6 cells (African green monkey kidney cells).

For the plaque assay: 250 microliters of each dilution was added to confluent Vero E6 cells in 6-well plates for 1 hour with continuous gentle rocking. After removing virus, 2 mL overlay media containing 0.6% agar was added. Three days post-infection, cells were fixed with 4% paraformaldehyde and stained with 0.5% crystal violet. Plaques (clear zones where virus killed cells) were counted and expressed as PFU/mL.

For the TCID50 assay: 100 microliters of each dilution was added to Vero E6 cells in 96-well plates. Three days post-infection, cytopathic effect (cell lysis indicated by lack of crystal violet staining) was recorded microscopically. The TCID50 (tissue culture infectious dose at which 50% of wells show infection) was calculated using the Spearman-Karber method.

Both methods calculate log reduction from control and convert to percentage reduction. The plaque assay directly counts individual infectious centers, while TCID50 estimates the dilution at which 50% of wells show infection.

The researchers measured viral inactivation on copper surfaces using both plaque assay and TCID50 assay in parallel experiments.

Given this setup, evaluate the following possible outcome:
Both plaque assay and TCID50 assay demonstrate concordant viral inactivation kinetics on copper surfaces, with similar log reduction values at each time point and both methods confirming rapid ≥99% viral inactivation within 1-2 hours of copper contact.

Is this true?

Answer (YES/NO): NO